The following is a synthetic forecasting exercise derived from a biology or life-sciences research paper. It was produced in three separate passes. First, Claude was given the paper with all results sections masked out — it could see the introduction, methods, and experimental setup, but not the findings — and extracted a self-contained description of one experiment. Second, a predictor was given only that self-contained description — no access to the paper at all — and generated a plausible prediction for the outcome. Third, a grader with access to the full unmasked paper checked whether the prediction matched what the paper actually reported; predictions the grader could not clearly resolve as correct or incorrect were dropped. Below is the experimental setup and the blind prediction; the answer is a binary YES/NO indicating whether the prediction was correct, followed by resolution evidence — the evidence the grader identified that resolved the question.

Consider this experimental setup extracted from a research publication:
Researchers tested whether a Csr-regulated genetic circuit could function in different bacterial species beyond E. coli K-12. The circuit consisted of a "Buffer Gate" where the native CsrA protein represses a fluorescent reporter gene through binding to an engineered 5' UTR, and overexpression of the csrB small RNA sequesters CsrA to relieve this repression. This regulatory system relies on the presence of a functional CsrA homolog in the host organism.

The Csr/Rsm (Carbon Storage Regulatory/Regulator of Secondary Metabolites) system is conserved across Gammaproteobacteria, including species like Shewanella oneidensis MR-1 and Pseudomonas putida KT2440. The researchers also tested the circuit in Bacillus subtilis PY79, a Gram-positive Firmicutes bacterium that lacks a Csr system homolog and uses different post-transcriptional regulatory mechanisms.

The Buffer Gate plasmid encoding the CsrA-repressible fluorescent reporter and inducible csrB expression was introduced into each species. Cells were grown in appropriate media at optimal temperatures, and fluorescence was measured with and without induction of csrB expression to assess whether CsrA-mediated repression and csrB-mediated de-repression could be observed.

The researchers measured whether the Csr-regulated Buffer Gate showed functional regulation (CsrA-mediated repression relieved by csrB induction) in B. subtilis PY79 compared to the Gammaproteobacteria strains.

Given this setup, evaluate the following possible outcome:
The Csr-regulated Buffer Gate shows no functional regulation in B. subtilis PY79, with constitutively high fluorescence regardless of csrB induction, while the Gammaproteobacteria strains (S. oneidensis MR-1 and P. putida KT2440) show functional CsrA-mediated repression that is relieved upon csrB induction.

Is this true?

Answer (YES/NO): NO